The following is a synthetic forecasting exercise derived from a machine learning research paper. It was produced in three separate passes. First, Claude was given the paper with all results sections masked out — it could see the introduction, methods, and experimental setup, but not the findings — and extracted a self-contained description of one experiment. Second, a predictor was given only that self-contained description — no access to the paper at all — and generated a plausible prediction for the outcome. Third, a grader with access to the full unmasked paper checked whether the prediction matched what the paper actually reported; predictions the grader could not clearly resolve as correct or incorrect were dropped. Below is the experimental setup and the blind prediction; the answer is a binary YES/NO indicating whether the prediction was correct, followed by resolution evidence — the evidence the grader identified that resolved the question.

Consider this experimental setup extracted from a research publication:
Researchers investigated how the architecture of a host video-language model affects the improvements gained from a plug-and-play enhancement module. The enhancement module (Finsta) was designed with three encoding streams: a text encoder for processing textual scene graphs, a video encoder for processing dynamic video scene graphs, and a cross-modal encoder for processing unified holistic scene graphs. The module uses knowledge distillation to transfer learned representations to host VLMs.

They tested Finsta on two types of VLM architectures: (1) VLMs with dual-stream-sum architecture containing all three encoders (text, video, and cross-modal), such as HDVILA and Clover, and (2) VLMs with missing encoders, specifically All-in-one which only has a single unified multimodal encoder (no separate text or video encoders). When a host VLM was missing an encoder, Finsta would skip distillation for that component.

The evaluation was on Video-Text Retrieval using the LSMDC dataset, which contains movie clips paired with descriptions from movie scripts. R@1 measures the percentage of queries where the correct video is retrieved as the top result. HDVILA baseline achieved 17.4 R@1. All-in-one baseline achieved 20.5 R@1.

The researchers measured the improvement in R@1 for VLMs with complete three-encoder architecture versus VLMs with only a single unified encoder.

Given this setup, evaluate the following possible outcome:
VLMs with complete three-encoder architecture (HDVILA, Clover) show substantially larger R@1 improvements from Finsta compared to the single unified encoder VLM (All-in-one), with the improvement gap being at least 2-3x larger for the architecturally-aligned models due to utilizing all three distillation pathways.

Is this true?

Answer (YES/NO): YES